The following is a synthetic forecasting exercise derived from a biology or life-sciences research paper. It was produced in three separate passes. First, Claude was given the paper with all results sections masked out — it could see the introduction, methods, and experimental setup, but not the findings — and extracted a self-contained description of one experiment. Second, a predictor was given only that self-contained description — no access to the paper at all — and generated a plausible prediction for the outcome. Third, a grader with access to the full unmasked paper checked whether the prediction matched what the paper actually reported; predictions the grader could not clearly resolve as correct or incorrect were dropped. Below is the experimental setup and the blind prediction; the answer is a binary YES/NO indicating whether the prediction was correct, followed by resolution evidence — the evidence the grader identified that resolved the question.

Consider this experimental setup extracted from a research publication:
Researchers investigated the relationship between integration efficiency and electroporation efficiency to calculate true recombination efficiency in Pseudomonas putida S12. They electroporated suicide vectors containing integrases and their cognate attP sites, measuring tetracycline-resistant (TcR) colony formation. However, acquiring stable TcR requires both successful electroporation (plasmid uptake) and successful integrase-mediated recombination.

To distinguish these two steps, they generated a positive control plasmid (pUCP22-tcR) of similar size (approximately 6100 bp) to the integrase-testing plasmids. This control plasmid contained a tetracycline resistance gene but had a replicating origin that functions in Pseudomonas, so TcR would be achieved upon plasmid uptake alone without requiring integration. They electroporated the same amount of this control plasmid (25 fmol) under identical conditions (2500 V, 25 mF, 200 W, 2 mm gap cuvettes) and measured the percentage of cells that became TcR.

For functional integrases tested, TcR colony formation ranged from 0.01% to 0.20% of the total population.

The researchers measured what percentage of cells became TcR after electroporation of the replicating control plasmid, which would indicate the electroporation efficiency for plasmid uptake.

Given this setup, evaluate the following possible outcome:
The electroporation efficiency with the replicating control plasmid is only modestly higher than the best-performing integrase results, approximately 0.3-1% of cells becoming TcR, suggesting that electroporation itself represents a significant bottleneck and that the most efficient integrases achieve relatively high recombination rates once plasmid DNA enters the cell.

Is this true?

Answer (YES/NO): YES